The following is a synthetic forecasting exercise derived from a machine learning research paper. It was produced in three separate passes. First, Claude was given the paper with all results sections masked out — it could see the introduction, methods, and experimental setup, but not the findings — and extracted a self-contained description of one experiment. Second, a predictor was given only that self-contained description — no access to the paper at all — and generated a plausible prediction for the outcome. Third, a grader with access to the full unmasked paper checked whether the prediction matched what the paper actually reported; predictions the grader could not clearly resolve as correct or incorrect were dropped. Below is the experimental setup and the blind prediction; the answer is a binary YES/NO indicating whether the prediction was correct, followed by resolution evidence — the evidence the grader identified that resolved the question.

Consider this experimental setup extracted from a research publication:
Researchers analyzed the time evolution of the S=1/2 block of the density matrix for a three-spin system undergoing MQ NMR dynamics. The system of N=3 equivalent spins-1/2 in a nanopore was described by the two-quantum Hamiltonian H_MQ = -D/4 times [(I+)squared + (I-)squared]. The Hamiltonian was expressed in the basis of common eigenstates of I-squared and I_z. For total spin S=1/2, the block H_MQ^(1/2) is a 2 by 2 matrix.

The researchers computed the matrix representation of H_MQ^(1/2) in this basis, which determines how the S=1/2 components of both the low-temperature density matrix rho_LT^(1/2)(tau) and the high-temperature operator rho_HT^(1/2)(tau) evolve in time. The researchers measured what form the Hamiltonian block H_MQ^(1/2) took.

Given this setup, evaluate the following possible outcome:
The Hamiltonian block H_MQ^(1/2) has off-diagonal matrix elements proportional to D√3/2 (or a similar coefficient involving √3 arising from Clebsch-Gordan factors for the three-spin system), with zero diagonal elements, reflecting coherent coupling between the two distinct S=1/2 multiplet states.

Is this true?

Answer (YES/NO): NO